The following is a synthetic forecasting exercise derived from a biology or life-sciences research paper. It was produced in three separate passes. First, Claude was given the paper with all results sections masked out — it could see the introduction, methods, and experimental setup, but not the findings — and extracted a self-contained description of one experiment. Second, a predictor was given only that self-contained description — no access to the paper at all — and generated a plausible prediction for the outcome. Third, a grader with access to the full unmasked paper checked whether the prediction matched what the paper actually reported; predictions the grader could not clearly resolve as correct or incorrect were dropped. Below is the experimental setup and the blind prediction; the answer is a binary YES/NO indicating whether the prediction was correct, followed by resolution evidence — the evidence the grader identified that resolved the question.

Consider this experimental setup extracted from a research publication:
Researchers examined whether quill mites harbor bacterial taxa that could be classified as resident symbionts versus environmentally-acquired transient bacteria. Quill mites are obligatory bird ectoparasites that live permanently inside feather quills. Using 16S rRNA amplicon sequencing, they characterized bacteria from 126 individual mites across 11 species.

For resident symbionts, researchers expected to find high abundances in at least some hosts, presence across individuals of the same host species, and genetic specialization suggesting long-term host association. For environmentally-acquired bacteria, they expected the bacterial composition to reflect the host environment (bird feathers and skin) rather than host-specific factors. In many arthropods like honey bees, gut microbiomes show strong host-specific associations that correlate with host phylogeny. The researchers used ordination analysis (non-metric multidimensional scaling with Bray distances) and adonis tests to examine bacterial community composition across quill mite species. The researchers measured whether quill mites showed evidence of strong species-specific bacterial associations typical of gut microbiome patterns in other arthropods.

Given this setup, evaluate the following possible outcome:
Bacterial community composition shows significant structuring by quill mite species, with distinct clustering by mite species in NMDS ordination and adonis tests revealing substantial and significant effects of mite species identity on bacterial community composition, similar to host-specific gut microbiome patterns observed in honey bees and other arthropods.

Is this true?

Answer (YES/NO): NO